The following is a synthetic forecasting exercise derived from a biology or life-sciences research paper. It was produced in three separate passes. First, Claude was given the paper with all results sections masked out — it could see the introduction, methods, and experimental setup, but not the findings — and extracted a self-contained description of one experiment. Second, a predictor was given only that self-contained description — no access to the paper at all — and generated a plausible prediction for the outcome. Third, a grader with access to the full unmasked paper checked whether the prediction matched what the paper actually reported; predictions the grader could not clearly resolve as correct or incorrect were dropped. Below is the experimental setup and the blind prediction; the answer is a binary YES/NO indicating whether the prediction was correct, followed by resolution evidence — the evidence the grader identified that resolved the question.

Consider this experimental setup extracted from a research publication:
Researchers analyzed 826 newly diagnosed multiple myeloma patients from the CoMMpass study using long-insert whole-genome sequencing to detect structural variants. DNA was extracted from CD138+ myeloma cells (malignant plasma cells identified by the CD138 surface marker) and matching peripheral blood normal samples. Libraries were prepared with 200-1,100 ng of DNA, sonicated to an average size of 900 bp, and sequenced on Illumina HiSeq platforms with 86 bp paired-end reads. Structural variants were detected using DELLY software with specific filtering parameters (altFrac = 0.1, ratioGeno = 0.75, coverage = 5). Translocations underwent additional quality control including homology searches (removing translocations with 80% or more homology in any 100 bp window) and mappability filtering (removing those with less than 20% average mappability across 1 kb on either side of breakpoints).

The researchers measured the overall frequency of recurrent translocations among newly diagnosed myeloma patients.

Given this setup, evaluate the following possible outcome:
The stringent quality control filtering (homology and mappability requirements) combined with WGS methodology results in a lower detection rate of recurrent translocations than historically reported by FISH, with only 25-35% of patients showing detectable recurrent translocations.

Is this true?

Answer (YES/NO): NO